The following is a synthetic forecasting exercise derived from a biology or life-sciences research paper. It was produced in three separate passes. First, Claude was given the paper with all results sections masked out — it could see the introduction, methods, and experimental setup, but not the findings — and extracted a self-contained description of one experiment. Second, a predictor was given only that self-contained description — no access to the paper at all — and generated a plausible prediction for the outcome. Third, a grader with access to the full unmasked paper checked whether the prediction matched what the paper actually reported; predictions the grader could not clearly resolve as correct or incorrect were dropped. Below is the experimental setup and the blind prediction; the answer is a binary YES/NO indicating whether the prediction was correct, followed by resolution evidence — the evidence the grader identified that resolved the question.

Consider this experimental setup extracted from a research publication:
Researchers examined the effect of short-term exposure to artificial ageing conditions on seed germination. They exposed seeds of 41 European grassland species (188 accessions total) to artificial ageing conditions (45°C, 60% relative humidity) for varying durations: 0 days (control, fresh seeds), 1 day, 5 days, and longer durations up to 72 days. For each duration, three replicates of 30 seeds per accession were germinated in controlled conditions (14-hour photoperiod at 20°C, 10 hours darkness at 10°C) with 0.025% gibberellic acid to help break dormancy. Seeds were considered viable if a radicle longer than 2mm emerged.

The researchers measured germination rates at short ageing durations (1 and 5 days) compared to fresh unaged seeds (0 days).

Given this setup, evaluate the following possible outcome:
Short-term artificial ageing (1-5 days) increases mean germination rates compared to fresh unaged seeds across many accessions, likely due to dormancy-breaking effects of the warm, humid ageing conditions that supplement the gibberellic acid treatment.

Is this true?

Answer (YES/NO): NO